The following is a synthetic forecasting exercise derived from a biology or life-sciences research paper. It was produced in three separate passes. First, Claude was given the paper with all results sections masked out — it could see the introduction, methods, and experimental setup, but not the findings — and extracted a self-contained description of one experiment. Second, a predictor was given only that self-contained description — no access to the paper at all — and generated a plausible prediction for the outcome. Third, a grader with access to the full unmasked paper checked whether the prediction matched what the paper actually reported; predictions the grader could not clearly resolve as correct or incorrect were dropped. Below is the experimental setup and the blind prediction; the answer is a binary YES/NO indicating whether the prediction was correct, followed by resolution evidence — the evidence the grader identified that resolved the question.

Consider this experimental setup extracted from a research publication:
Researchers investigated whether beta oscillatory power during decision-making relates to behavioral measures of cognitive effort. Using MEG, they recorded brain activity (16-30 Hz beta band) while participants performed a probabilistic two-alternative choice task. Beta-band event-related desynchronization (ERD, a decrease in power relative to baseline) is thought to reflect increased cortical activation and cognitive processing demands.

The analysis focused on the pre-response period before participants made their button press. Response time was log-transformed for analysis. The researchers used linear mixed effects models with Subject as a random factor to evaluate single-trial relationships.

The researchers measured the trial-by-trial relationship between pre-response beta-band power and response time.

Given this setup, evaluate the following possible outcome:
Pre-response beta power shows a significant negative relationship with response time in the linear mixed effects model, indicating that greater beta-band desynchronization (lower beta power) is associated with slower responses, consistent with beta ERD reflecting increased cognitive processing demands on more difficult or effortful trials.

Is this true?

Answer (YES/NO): YES